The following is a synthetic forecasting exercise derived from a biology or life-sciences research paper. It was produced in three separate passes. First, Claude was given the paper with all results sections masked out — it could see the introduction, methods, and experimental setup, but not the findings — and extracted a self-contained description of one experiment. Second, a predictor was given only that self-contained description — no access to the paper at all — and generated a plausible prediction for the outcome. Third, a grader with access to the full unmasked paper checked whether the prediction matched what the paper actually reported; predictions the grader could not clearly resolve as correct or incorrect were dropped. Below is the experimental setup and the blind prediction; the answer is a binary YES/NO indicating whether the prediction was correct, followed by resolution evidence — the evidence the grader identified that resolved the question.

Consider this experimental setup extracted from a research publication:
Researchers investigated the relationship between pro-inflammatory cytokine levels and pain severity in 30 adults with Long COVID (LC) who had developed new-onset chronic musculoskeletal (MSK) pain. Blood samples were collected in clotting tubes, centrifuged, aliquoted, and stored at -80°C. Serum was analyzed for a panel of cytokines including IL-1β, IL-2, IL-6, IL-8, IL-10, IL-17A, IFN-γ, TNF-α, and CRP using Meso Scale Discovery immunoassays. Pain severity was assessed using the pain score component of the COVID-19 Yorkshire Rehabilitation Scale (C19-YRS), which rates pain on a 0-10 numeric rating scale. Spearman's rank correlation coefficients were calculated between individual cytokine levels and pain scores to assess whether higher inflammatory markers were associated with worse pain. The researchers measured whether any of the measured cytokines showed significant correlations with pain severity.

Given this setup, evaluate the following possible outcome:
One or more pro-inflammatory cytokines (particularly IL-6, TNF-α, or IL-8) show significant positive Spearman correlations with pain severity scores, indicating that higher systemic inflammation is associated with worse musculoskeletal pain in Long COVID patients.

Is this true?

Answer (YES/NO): NO